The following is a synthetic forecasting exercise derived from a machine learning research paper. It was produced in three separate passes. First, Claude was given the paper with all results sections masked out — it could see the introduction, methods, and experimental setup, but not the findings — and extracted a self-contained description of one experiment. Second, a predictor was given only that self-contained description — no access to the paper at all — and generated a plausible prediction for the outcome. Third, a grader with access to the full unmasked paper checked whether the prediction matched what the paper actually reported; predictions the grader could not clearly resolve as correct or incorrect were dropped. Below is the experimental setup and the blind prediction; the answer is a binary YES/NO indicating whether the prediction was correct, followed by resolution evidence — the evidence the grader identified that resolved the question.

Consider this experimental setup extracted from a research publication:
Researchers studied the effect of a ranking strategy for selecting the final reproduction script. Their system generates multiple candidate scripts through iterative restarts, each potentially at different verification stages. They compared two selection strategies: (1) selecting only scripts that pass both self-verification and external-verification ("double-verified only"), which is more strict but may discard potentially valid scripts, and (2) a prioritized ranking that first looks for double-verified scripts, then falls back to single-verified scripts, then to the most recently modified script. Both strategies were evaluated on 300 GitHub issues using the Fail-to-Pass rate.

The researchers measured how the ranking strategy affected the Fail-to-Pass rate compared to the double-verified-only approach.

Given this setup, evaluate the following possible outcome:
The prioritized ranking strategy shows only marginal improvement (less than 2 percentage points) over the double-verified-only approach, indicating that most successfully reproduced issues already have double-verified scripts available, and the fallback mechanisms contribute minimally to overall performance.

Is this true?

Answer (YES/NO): NO